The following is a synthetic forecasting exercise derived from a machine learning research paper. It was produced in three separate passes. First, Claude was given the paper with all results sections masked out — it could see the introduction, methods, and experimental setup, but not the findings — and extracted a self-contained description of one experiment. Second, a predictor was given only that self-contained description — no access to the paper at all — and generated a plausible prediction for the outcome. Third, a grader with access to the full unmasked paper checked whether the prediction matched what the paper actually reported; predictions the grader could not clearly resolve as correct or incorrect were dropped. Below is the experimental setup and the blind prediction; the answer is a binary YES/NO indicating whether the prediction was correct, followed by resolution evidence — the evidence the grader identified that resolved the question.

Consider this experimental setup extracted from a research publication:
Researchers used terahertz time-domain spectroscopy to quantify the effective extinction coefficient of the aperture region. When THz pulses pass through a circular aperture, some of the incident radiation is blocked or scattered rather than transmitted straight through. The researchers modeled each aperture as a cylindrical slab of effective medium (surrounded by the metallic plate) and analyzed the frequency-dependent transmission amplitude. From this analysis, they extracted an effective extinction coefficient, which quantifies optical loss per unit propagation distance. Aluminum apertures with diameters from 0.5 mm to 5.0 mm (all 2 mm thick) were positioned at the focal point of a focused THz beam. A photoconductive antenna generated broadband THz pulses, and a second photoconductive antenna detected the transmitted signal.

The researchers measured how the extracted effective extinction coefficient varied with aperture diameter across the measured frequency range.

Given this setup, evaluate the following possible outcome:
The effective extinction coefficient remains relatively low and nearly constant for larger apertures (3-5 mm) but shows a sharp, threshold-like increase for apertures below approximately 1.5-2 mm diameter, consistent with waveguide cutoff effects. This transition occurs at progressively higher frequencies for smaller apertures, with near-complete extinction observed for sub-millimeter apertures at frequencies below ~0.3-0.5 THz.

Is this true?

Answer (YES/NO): NO